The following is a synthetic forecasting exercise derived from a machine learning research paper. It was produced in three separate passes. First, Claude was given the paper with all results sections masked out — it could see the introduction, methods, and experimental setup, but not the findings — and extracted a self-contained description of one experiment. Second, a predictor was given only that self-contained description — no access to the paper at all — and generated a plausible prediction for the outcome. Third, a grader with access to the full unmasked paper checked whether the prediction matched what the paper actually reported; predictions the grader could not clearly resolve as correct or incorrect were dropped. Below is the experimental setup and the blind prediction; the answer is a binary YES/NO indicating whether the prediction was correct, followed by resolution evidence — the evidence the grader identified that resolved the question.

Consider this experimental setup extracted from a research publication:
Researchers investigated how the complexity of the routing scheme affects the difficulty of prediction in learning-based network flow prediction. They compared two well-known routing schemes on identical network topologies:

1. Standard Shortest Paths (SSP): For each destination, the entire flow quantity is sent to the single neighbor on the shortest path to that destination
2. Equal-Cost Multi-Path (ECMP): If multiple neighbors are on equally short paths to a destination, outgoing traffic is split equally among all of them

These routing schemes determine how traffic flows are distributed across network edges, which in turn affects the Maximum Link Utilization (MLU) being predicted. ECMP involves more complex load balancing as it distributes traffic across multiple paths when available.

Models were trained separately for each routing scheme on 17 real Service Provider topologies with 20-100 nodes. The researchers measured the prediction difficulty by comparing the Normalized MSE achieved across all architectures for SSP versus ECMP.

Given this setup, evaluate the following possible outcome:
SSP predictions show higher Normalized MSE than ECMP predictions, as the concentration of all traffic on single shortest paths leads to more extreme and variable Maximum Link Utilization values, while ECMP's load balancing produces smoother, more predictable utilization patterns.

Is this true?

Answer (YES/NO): NO